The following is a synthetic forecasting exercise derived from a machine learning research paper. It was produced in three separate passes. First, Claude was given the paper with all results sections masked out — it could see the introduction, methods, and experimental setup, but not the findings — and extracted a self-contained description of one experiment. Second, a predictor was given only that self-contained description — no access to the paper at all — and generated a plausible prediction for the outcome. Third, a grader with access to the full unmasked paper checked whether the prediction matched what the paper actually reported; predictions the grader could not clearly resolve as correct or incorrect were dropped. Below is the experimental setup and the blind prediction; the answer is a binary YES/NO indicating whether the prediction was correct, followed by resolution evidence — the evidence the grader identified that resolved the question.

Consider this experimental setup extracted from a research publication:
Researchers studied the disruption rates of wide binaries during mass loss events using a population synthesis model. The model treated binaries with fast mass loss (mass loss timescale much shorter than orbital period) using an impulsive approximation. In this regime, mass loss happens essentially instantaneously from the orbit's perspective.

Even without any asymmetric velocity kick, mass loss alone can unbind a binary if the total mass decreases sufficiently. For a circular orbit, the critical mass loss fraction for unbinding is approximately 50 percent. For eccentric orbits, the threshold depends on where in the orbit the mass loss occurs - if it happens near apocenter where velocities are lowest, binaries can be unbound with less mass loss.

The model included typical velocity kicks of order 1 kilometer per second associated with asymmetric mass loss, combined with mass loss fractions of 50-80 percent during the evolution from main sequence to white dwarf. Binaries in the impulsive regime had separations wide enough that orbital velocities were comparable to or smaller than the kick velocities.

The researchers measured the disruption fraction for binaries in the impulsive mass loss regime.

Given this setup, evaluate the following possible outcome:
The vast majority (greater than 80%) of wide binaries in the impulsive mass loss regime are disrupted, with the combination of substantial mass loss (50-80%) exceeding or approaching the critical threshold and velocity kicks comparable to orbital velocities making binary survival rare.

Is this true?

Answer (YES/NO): YES